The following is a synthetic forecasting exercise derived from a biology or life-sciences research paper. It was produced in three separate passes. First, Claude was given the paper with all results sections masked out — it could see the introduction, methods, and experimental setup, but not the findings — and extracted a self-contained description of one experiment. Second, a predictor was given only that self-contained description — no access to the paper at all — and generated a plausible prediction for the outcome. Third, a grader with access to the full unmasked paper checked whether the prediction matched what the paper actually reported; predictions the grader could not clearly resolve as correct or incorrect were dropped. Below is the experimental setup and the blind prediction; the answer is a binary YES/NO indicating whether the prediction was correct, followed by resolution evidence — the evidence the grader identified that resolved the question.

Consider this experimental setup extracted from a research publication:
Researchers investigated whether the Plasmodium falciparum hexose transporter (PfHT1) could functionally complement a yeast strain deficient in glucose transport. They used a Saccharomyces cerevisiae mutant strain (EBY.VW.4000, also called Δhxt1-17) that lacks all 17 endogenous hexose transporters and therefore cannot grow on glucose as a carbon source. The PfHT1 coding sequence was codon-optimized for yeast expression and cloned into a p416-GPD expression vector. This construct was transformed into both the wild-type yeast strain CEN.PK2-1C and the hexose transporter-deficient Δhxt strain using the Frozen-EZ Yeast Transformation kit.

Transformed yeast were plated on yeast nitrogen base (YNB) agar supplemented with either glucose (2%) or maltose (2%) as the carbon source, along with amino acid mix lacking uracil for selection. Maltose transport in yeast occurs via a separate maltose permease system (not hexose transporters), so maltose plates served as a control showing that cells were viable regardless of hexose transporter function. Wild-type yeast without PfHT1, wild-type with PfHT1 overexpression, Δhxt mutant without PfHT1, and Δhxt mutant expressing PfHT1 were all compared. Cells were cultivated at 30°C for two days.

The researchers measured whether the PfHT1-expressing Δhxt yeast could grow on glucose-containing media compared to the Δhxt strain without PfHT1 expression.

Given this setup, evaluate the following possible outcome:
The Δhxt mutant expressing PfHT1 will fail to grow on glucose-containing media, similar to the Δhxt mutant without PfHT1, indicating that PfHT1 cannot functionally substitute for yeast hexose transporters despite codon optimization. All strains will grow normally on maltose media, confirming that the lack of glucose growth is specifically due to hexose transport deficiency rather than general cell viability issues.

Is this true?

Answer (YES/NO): NO